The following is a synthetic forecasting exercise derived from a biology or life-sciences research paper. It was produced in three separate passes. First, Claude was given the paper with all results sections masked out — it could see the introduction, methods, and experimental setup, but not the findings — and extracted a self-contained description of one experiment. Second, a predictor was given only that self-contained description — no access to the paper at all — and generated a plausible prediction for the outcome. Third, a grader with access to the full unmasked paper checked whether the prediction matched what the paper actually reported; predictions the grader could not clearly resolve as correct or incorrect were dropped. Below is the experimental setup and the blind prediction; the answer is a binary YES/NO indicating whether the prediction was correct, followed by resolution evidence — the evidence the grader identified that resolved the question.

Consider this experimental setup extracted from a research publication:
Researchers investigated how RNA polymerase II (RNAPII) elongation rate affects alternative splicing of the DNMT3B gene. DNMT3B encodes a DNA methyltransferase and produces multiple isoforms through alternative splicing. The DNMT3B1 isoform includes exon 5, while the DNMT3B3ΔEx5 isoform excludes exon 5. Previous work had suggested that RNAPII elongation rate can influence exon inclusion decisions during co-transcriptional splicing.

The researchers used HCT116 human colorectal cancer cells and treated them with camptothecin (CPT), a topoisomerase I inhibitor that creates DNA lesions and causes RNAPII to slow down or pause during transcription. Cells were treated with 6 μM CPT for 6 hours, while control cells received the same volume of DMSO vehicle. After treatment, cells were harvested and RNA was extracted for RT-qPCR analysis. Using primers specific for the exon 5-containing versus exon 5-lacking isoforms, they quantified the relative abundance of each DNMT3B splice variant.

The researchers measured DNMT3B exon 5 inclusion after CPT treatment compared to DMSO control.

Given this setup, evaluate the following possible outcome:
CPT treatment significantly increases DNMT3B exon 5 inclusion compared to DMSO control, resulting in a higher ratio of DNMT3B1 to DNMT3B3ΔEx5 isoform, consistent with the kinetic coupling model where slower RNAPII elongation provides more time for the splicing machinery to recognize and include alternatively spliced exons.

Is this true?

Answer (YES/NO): NO